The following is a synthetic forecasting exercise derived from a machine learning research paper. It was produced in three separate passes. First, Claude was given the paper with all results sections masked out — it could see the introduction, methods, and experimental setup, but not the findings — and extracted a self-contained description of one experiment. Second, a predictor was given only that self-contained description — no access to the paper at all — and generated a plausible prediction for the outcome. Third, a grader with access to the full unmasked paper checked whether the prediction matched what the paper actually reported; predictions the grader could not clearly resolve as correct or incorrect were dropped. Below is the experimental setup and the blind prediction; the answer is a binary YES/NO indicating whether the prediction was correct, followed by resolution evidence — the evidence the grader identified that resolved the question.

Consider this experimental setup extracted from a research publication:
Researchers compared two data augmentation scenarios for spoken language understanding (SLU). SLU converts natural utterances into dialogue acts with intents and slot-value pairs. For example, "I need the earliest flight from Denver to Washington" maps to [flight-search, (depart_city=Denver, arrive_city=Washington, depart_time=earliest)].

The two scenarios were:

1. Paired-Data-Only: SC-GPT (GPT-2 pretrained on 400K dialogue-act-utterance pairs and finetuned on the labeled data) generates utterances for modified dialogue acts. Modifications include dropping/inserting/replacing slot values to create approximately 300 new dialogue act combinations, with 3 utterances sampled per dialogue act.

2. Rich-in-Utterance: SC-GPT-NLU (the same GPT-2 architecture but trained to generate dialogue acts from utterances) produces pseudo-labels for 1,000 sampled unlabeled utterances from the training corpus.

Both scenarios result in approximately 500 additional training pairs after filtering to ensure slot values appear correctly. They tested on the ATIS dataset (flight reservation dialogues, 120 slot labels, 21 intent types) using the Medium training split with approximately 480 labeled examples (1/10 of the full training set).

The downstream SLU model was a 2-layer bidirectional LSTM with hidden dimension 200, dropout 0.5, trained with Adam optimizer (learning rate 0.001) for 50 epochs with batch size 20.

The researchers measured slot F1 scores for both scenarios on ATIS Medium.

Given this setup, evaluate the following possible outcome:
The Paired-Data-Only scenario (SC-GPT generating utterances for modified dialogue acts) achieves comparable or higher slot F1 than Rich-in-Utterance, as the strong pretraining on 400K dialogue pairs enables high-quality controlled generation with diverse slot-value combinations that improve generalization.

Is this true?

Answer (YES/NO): YES